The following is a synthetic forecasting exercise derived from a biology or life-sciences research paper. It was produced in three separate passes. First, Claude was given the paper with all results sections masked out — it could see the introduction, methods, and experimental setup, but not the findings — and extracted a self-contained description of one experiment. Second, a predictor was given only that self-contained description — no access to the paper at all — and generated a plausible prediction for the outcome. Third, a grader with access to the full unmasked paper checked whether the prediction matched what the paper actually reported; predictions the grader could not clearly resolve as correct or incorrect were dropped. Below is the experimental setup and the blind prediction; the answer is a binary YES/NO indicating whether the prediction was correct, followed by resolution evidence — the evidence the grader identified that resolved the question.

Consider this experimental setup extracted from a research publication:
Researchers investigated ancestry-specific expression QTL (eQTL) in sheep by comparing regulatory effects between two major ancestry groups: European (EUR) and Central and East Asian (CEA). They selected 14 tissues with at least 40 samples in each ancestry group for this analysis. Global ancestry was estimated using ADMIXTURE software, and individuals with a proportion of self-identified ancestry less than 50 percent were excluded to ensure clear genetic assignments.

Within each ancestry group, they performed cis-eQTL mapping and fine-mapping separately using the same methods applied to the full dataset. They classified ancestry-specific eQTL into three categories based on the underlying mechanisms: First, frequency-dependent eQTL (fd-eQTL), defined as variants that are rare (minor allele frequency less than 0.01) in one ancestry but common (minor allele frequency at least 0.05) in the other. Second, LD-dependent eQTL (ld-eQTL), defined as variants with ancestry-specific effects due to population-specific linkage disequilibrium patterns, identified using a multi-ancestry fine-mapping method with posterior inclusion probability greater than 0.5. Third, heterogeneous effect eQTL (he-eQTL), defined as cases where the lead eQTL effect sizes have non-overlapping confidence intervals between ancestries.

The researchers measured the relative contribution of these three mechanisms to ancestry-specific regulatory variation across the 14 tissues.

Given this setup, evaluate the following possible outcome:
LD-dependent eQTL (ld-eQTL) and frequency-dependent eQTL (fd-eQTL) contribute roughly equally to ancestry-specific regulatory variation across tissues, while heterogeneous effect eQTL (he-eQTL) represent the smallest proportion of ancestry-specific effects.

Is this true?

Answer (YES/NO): NO